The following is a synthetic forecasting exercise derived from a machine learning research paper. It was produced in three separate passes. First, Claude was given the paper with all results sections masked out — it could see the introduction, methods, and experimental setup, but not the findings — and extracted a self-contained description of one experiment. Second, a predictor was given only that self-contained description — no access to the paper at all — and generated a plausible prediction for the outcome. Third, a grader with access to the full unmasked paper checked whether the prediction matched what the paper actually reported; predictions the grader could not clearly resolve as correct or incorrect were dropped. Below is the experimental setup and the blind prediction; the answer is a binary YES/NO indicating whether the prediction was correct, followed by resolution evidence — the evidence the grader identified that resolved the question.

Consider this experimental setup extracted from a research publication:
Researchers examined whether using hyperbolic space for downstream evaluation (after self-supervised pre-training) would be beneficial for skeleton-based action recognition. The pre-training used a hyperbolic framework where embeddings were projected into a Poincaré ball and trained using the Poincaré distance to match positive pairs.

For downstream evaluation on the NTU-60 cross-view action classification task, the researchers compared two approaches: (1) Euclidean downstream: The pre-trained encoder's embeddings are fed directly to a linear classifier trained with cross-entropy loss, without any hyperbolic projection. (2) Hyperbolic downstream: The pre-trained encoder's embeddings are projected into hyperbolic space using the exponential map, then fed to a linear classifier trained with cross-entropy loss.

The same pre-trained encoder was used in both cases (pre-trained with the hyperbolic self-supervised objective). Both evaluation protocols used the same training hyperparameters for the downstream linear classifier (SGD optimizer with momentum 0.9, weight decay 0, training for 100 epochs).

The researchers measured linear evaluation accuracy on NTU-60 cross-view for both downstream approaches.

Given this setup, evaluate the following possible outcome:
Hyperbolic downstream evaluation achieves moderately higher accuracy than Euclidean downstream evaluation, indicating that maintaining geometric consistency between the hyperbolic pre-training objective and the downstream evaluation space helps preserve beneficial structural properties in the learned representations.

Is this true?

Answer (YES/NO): NO